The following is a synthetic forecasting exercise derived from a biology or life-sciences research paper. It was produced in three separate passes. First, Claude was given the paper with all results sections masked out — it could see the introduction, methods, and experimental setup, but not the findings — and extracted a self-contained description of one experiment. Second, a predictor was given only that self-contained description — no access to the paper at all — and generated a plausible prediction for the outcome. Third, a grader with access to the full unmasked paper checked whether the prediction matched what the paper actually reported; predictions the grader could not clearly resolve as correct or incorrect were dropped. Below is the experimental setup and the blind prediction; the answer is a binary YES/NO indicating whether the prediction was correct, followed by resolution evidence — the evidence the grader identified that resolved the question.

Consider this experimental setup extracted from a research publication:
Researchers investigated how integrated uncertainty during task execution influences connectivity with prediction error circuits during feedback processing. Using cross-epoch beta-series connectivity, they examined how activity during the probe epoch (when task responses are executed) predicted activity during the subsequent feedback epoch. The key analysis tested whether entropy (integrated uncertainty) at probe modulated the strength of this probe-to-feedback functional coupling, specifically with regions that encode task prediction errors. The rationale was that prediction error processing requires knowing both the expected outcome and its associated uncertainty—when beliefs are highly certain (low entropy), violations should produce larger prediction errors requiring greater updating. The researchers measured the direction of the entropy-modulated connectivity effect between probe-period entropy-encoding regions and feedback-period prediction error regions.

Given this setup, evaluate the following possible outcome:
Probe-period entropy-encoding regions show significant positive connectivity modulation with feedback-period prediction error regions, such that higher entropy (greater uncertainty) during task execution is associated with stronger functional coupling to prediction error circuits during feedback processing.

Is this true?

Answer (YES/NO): NO